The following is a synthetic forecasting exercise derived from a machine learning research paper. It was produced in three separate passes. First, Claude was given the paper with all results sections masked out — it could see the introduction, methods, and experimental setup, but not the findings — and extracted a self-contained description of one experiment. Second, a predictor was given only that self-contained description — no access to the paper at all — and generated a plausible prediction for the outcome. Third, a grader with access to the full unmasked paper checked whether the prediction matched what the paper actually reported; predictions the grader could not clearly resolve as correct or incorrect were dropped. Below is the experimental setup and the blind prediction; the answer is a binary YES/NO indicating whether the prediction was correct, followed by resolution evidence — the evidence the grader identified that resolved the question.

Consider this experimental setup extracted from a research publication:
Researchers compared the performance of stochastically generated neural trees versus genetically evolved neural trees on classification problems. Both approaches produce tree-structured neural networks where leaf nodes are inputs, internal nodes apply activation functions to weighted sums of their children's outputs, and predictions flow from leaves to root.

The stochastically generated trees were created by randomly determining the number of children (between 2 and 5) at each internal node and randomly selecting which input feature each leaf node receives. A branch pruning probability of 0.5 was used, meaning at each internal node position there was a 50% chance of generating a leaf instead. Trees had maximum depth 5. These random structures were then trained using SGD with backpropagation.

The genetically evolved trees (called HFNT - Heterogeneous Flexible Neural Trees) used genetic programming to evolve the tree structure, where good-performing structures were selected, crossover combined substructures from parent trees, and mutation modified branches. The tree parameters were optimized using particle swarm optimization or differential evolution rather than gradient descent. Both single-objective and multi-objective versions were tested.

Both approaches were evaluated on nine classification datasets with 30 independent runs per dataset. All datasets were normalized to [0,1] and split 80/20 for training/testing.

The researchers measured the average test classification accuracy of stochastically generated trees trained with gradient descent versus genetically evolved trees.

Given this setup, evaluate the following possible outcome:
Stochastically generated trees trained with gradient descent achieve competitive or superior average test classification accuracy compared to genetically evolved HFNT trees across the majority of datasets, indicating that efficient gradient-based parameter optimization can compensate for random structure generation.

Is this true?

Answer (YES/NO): YES